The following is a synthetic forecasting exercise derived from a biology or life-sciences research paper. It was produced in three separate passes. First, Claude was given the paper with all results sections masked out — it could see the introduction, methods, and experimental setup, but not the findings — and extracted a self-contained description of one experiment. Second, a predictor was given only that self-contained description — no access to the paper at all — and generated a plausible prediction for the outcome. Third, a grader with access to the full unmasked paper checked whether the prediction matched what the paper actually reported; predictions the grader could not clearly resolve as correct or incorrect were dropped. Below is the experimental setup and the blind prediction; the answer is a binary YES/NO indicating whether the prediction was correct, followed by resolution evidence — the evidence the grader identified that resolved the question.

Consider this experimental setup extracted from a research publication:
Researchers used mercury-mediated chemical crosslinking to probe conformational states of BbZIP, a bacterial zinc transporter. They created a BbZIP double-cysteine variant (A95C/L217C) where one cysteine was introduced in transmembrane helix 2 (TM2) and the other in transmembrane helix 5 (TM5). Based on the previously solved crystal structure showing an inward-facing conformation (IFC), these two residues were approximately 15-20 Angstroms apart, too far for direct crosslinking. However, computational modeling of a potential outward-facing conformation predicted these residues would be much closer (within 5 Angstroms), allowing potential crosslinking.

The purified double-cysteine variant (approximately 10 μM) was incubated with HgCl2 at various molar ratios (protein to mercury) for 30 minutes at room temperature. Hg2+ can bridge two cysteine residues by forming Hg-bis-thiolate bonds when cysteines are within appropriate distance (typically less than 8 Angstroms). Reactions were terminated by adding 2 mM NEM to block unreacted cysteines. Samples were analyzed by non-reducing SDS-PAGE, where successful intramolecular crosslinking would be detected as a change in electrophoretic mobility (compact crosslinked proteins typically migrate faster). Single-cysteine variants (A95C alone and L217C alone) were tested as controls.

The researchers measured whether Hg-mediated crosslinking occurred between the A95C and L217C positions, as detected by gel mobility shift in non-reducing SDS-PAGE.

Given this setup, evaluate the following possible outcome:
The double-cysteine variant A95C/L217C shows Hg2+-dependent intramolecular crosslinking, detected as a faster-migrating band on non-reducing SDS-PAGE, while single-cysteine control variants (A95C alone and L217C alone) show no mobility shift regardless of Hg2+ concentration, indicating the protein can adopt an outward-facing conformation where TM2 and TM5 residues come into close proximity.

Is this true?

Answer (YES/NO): YES